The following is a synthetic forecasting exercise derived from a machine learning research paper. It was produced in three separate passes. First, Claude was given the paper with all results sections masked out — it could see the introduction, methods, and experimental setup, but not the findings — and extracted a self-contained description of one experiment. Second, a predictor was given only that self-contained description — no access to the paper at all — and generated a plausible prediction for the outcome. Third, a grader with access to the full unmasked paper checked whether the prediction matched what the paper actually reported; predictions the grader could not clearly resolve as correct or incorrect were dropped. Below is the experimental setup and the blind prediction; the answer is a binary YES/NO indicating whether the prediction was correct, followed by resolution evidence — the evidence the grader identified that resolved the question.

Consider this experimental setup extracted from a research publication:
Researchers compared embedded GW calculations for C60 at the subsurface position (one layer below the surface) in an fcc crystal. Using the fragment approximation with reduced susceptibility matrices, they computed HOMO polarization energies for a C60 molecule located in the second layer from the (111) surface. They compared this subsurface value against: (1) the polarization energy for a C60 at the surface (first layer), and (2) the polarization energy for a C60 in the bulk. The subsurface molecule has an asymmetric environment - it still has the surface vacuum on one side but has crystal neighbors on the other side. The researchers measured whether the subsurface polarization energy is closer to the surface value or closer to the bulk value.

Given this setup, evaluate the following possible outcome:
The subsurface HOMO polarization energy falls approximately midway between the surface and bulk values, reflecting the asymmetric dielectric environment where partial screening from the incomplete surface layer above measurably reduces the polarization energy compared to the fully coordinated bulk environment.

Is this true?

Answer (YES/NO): NO